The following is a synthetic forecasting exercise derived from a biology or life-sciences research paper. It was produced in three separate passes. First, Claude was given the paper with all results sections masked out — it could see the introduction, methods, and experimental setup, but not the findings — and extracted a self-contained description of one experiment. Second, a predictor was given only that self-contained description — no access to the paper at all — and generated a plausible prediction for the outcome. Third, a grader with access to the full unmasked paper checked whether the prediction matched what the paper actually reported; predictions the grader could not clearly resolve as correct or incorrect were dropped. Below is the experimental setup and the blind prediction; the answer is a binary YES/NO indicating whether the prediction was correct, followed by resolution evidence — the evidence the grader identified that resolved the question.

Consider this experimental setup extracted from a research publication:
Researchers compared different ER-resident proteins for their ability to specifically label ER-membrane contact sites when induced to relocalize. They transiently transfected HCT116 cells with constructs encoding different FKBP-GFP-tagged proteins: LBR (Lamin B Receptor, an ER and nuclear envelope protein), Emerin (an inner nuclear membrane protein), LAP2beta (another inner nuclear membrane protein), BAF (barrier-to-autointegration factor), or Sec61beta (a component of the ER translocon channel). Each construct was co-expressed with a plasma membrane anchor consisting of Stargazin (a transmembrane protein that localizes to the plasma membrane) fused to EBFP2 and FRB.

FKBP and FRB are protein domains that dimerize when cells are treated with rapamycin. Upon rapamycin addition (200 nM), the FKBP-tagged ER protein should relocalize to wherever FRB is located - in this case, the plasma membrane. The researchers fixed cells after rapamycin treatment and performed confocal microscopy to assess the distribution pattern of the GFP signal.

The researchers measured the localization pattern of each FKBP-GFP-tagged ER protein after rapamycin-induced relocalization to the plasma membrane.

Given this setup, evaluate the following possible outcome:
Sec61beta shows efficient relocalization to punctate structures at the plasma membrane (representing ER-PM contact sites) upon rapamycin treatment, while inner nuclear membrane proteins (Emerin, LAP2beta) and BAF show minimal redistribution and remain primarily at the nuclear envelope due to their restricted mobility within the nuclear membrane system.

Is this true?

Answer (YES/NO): NO